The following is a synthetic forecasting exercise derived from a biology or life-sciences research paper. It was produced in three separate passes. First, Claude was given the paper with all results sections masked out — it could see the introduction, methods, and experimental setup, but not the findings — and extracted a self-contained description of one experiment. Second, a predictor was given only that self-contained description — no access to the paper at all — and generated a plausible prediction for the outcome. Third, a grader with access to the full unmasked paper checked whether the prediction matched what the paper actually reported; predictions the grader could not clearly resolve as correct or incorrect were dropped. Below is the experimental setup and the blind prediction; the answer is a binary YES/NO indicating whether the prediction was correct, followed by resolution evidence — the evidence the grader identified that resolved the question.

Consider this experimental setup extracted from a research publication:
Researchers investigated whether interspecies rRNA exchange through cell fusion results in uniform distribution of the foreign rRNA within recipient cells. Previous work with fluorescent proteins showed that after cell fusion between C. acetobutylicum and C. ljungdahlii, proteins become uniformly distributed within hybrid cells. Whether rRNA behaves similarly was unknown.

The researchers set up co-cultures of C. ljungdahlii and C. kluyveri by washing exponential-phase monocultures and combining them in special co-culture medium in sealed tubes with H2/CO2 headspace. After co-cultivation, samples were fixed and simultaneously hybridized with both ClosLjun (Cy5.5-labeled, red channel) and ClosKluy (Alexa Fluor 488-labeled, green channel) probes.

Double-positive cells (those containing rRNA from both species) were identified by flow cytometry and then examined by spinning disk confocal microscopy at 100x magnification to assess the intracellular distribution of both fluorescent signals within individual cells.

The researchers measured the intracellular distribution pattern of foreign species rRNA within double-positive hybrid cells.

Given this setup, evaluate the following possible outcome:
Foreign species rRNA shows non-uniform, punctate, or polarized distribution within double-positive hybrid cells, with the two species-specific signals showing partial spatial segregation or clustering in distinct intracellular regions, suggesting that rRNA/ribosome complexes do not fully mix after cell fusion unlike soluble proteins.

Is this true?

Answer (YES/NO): NO